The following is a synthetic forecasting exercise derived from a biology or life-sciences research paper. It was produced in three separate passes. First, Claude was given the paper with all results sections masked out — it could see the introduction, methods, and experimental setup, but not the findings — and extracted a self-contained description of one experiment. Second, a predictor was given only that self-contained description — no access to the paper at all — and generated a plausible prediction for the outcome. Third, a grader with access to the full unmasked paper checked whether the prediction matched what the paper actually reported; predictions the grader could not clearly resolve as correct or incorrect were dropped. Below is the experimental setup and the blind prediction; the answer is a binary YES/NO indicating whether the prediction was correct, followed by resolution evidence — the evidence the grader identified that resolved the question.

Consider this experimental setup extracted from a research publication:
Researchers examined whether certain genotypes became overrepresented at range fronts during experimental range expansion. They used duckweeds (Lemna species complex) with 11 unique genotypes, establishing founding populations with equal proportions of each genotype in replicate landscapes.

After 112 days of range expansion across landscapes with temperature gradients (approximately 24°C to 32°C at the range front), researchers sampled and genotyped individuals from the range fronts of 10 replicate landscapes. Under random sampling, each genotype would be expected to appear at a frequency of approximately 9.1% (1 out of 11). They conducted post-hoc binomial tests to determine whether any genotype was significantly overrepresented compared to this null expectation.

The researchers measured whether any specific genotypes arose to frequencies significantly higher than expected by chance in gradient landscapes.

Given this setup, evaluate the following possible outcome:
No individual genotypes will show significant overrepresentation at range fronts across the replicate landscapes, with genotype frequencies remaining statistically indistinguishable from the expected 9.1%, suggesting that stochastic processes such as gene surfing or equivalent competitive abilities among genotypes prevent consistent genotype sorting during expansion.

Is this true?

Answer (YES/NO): NO